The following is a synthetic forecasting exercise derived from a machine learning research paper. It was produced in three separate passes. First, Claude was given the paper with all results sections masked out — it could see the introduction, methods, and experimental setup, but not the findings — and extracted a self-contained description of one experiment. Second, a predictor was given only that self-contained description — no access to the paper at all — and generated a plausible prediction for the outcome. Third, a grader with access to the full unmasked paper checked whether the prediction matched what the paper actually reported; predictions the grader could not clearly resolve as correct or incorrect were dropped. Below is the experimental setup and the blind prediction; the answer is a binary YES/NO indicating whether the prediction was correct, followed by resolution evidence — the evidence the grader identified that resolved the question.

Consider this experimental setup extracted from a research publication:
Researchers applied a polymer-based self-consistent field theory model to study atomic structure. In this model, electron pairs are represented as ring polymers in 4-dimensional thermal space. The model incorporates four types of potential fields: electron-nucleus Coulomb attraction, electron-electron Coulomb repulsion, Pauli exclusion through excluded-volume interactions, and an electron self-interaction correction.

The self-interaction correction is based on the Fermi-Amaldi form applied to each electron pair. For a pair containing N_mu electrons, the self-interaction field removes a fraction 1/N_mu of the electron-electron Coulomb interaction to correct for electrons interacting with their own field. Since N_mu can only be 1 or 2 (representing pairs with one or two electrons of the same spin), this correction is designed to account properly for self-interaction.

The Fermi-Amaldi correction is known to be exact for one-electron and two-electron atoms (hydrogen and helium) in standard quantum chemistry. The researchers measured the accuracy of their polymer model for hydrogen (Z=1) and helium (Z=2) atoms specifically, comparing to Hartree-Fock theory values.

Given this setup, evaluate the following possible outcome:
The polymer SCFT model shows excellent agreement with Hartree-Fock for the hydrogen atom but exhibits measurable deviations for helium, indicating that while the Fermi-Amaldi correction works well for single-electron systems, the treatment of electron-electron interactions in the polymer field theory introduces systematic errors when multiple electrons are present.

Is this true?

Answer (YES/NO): NO